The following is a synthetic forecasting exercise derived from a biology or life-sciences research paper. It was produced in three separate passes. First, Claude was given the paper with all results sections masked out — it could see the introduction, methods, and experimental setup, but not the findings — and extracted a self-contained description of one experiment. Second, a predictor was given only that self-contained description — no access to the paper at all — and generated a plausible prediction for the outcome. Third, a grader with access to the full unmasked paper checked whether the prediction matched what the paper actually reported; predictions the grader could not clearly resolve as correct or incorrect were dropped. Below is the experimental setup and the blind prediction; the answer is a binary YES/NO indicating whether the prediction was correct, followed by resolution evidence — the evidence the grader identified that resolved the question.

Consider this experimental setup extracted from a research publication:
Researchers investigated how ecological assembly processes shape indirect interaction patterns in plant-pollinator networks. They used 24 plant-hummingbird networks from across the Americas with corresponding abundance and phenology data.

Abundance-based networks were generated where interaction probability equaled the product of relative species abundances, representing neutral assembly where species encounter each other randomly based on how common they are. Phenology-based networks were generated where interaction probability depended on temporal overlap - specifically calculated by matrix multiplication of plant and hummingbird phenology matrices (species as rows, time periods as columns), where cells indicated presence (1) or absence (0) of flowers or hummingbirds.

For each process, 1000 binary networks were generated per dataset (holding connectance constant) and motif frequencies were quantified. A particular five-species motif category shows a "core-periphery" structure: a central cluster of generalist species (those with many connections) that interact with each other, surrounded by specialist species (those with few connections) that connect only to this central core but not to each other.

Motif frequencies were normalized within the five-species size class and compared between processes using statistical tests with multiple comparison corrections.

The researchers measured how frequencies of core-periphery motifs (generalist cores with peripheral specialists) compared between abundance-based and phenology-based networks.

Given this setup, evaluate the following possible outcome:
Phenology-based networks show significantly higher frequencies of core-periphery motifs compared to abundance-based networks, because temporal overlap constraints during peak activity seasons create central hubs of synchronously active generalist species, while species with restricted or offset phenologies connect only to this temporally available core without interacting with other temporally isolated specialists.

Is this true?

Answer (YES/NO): YES